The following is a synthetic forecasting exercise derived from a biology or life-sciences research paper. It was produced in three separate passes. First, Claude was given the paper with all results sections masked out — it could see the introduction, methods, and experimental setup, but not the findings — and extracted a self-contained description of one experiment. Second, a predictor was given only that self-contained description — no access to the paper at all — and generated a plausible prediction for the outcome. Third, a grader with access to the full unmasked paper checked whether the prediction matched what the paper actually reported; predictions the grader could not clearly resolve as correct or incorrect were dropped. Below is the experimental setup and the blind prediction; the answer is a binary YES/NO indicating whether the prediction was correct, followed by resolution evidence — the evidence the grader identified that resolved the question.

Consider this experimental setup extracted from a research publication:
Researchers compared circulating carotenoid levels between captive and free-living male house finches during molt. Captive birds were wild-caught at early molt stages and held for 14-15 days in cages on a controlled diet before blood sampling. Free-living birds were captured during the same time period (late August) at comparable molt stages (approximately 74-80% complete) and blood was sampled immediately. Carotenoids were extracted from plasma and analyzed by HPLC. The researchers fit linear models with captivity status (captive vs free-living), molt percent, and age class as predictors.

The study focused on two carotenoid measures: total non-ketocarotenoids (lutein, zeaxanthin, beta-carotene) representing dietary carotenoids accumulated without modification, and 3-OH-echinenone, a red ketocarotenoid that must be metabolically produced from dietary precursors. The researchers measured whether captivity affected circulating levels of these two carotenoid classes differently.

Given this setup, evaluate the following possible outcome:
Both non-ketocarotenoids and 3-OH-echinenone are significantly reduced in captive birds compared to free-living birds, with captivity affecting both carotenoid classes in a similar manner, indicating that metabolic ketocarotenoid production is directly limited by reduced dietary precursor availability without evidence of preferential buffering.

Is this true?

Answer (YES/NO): NO